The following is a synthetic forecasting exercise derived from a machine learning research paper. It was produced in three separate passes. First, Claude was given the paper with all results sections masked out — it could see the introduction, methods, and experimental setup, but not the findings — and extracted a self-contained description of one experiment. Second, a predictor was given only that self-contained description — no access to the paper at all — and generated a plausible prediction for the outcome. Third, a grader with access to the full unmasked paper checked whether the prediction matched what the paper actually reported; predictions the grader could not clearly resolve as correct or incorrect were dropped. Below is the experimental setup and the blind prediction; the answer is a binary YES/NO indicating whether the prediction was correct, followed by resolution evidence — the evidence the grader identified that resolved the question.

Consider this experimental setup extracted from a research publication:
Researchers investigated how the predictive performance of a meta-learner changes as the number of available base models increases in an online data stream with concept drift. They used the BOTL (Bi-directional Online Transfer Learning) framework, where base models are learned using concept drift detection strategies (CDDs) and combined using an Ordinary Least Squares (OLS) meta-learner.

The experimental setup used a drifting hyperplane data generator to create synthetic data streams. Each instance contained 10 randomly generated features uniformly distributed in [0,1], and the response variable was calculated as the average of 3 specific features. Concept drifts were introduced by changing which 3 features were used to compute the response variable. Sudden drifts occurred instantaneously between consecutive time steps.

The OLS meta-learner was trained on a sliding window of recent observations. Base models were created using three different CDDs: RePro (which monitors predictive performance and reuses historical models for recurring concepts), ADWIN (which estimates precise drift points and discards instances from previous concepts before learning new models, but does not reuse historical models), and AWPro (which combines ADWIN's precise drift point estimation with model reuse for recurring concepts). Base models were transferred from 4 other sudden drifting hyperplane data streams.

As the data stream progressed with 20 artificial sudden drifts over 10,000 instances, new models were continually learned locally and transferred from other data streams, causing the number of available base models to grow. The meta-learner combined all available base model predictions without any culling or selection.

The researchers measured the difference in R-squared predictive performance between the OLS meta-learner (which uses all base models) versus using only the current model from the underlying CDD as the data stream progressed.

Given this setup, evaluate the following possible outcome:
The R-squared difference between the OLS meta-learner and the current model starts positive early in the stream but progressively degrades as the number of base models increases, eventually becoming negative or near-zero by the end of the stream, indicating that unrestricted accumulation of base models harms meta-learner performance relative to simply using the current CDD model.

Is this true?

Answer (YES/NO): NO